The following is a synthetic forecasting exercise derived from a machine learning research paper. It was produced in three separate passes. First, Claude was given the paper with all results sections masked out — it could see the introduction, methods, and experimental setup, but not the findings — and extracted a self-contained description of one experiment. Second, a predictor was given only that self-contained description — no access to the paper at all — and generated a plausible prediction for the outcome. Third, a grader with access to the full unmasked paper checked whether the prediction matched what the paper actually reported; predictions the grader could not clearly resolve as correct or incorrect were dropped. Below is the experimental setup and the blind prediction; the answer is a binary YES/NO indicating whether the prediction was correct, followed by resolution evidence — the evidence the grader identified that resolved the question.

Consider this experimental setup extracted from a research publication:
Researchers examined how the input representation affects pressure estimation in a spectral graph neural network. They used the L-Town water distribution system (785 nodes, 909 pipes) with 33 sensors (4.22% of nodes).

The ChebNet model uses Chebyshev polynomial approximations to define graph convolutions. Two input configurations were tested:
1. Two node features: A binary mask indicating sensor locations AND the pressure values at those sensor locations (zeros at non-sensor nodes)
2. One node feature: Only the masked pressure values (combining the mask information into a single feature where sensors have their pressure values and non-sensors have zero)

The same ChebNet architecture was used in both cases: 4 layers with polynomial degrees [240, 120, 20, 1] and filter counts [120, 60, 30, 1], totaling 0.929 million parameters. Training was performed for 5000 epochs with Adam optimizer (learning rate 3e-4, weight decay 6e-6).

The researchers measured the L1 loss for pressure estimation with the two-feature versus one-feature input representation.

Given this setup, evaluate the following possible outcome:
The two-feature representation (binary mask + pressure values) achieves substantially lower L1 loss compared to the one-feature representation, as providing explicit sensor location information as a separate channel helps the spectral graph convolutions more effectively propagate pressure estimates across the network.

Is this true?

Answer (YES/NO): NO